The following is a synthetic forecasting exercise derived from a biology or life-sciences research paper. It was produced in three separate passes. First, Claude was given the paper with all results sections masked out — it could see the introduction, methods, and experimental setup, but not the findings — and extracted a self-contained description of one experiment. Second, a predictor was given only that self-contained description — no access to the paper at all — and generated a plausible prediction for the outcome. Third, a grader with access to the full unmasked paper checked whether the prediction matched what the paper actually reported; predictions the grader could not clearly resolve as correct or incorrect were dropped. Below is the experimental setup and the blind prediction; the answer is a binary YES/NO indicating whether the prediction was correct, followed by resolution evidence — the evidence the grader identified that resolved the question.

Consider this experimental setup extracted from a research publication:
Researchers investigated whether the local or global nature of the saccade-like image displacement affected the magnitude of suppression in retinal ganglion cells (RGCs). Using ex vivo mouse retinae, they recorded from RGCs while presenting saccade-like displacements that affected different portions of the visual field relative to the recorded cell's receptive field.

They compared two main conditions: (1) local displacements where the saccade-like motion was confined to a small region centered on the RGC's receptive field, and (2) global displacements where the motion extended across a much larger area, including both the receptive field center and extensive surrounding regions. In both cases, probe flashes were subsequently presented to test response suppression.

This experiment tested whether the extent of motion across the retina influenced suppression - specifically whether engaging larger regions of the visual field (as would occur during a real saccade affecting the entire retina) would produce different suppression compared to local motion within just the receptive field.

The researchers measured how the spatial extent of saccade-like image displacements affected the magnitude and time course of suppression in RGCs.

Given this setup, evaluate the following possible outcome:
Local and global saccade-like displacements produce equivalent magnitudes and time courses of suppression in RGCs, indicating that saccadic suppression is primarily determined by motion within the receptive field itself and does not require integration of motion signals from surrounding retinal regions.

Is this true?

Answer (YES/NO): NO